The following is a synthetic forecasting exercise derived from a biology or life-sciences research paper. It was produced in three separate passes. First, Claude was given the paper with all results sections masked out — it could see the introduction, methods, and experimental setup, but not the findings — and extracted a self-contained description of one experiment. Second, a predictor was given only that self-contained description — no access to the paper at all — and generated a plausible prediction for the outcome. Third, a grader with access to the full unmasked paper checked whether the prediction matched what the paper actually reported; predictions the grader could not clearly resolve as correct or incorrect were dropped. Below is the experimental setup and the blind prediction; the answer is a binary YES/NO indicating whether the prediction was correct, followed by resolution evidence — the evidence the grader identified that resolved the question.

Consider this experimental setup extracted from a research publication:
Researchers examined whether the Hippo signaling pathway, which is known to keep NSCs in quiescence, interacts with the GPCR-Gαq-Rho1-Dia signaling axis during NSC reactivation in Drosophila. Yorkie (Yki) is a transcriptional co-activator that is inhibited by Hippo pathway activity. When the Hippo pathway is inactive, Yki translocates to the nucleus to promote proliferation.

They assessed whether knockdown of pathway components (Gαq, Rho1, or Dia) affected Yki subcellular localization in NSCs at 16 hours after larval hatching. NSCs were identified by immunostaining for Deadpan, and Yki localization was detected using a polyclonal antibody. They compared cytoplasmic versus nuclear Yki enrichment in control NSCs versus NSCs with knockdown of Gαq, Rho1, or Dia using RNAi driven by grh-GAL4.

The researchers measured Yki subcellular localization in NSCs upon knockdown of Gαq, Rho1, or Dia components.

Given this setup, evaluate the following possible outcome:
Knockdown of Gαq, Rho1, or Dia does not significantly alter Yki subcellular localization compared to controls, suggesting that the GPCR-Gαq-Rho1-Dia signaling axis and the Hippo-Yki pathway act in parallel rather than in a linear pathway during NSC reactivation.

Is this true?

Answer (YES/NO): NO